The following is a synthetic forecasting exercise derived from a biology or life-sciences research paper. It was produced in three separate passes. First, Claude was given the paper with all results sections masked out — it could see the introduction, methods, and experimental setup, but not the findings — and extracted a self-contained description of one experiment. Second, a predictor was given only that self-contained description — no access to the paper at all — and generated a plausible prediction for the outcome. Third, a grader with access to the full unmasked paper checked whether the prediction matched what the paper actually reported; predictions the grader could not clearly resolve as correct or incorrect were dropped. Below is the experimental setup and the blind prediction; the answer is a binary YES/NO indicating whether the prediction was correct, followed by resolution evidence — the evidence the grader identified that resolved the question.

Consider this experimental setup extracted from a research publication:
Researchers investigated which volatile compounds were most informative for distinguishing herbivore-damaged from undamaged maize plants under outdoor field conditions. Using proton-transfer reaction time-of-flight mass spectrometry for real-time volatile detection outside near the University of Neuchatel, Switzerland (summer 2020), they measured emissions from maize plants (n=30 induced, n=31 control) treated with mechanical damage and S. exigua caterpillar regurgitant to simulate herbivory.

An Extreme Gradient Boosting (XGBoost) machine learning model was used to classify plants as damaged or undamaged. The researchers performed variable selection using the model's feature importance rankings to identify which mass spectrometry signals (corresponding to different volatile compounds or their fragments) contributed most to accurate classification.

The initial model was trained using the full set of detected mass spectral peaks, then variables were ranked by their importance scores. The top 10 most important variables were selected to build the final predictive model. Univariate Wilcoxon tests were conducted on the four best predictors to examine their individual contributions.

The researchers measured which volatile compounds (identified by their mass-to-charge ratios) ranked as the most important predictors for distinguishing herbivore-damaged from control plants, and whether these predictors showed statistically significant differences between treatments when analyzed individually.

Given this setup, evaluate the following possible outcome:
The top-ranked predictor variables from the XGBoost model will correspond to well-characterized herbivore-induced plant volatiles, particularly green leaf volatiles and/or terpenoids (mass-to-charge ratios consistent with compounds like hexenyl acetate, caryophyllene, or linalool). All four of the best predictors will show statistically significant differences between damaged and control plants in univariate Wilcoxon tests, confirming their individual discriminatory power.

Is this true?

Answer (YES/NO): NO